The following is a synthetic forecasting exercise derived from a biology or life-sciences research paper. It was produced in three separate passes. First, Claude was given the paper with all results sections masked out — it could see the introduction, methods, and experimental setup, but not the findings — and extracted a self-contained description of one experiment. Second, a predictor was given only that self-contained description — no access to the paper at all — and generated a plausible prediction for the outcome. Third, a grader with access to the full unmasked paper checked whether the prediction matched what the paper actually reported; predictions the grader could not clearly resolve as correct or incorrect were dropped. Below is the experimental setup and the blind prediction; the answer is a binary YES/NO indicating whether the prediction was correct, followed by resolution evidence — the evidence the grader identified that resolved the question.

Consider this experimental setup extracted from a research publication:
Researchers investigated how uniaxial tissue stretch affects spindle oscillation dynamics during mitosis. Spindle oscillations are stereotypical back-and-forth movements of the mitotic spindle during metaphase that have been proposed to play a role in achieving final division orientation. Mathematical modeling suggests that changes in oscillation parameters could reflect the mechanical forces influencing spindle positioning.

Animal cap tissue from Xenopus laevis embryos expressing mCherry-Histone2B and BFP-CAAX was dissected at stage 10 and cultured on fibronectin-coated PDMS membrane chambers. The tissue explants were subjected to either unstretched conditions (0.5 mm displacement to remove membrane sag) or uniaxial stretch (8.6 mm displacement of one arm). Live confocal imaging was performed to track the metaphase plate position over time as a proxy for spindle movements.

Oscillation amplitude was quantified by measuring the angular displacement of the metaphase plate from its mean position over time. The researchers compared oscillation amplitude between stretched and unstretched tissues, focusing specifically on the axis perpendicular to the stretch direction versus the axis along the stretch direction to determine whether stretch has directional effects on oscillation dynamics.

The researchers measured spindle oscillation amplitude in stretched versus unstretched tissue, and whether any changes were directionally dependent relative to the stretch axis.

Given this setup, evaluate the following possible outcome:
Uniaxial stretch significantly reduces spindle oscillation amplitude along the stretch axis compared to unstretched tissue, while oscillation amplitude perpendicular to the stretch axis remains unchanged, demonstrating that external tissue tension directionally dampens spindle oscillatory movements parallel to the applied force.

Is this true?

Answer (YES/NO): NO